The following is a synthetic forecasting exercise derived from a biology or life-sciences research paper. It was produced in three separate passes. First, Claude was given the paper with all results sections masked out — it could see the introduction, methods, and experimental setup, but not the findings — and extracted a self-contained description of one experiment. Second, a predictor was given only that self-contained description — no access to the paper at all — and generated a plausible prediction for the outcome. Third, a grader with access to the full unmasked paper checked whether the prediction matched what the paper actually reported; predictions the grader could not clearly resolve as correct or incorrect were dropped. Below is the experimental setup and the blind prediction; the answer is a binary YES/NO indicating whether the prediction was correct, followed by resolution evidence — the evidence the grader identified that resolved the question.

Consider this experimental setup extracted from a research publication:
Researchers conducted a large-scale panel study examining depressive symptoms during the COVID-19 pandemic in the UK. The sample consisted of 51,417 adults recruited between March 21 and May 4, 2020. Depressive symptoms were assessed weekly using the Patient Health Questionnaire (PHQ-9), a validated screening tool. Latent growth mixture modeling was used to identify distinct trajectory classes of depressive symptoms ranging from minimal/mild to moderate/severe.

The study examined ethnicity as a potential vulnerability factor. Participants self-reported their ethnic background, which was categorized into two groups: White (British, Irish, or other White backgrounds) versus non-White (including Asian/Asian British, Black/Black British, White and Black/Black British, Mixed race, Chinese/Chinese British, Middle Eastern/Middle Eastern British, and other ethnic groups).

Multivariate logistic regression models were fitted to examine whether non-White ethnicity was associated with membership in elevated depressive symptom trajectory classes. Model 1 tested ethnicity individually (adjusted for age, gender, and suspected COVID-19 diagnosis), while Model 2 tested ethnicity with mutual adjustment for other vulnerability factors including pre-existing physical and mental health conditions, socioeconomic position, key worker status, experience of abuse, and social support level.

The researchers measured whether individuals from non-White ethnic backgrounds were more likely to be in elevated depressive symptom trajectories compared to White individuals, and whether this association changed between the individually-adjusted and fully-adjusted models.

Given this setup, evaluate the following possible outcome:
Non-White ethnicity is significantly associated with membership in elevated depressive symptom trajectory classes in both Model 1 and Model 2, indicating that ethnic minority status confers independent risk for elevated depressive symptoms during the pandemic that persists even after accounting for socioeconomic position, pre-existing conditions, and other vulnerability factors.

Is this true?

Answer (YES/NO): NO